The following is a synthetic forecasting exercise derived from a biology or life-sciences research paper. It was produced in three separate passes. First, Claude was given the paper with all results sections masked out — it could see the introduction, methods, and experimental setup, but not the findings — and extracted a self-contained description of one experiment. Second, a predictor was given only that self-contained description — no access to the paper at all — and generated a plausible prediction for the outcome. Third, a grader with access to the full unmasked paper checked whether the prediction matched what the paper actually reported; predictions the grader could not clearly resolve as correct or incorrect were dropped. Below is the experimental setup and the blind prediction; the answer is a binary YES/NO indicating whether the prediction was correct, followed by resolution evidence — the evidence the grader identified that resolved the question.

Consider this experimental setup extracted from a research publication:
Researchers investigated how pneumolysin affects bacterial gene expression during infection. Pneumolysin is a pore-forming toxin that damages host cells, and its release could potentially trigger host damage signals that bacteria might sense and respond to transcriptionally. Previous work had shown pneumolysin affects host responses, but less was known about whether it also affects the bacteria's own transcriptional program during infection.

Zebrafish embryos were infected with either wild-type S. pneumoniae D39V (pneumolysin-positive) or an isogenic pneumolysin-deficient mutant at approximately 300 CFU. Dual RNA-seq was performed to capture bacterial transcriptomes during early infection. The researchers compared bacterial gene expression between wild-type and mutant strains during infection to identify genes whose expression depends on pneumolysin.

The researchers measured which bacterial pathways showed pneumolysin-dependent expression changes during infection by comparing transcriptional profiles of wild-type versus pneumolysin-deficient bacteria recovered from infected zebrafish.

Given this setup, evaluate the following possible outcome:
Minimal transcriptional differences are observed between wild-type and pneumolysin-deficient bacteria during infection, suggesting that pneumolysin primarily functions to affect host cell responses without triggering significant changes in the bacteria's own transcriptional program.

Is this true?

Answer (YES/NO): NO